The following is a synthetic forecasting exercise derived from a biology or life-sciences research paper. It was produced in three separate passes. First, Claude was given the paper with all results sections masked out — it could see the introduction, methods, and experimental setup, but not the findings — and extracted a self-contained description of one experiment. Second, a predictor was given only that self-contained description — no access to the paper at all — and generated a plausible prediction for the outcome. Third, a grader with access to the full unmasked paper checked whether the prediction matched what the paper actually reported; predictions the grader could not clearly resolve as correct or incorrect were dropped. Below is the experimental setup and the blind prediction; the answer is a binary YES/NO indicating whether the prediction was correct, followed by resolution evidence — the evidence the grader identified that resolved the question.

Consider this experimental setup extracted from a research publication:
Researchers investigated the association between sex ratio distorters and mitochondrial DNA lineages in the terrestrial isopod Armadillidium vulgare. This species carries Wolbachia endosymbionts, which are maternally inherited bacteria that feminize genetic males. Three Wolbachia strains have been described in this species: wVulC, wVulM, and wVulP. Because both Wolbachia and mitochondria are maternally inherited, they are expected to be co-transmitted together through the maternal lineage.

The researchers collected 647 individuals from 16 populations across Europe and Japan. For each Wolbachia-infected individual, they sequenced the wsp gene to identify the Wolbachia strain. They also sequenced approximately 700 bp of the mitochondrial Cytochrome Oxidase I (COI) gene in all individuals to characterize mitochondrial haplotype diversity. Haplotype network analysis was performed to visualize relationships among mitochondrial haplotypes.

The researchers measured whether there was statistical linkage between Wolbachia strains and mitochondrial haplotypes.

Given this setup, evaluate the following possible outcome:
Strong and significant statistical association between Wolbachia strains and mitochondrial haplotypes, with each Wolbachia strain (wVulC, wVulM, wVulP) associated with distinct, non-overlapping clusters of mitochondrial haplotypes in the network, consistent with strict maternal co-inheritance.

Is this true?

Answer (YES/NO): YES